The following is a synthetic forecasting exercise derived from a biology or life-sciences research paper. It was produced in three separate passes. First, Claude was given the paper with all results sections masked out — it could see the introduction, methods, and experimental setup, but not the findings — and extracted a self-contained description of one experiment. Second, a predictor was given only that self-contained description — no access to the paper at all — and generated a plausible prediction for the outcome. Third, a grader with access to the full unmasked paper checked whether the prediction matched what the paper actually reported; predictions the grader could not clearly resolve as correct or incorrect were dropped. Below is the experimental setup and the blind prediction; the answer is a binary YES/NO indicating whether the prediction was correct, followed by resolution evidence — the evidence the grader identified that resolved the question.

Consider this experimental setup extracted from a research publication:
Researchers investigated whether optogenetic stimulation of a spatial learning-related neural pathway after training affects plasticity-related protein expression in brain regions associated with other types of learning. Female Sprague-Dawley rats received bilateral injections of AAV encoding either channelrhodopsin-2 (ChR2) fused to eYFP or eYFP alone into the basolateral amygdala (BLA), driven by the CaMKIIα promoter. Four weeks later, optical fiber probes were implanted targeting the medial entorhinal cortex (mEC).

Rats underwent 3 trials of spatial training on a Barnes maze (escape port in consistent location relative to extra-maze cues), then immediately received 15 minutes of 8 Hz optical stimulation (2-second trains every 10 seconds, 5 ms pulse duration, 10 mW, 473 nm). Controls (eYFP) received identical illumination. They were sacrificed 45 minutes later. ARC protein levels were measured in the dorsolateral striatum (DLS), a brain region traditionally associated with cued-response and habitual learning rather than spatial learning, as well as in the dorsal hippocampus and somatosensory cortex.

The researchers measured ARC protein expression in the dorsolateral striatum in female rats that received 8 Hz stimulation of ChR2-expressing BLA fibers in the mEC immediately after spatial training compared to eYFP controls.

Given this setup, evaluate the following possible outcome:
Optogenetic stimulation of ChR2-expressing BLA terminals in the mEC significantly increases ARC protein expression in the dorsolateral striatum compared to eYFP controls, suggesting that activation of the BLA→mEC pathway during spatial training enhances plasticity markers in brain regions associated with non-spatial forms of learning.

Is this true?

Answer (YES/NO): NO